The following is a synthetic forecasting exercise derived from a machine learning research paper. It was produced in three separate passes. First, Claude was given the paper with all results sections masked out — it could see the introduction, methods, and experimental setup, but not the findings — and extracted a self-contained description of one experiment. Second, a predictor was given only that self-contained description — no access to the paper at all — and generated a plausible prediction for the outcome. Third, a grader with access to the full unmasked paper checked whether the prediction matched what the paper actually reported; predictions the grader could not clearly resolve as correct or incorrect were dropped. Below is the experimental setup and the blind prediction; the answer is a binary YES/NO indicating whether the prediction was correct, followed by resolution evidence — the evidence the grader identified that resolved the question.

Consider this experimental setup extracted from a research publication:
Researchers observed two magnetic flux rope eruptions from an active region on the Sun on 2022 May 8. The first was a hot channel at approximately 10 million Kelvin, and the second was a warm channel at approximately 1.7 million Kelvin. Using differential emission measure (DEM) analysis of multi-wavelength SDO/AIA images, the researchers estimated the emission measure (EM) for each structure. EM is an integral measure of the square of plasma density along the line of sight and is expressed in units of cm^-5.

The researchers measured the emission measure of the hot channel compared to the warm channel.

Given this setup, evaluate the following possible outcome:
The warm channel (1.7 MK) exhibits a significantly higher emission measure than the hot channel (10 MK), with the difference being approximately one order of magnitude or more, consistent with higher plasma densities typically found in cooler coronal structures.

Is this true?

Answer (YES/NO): NO